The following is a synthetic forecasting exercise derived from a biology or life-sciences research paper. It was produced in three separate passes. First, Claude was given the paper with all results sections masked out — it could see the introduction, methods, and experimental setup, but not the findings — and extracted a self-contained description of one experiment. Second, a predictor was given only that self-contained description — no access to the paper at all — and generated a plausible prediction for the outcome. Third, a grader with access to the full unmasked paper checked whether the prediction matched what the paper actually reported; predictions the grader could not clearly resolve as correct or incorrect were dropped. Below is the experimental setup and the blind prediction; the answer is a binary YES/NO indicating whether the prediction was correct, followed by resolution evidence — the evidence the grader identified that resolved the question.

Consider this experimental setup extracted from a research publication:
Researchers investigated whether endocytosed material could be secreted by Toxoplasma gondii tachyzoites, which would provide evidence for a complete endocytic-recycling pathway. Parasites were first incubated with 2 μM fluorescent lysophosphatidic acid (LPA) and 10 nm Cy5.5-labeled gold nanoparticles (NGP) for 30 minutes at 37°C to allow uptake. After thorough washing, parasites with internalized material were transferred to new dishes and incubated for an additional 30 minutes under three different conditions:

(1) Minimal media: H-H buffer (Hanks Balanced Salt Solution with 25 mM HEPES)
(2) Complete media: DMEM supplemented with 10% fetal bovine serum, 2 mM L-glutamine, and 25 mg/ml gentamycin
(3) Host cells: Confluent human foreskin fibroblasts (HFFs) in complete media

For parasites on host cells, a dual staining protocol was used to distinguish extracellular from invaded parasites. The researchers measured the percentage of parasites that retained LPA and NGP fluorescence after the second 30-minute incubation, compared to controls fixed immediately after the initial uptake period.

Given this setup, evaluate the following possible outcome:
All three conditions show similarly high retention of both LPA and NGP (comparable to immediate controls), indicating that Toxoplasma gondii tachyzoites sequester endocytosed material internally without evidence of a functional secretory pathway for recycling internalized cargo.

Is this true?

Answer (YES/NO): NO